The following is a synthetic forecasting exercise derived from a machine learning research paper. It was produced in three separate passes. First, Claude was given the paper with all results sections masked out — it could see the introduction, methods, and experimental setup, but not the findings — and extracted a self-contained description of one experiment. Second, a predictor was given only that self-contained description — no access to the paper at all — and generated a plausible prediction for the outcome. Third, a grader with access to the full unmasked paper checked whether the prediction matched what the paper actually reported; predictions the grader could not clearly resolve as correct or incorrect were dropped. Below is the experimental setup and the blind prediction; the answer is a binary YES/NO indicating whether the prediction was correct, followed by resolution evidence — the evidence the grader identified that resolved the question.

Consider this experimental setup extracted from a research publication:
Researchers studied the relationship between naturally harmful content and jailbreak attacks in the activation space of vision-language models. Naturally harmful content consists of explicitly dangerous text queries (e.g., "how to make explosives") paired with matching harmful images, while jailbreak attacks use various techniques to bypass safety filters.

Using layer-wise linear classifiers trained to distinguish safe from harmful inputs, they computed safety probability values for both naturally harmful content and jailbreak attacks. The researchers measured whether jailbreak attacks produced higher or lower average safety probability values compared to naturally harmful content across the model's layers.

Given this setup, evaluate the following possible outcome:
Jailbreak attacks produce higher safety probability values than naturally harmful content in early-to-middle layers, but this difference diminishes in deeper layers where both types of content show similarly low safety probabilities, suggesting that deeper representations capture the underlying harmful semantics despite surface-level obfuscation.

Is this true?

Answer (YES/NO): NO